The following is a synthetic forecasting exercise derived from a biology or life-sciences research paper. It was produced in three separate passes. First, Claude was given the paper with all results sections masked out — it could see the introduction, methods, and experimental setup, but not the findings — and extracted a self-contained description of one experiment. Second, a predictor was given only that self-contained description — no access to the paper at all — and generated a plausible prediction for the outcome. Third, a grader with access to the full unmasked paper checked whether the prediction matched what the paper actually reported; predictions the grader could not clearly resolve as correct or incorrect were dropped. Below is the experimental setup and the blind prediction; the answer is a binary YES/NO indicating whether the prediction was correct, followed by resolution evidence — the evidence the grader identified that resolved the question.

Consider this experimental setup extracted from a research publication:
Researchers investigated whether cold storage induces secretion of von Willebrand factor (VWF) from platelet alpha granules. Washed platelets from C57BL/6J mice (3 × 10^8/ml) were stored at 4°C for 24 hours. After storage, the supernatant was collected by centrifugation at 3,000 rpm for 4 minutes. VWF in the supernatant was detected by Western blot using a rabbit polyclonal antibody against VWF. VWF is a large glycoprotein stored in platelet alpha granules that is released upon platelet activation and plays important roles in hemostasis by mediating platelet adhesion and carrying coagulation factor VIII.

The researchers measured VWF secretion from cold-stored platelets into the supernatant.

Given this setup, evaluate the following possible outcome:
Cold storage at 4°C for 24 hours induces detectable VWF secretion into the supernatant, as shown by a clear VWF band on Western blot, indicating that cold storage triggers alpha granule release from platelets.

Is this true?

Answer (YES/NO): YES